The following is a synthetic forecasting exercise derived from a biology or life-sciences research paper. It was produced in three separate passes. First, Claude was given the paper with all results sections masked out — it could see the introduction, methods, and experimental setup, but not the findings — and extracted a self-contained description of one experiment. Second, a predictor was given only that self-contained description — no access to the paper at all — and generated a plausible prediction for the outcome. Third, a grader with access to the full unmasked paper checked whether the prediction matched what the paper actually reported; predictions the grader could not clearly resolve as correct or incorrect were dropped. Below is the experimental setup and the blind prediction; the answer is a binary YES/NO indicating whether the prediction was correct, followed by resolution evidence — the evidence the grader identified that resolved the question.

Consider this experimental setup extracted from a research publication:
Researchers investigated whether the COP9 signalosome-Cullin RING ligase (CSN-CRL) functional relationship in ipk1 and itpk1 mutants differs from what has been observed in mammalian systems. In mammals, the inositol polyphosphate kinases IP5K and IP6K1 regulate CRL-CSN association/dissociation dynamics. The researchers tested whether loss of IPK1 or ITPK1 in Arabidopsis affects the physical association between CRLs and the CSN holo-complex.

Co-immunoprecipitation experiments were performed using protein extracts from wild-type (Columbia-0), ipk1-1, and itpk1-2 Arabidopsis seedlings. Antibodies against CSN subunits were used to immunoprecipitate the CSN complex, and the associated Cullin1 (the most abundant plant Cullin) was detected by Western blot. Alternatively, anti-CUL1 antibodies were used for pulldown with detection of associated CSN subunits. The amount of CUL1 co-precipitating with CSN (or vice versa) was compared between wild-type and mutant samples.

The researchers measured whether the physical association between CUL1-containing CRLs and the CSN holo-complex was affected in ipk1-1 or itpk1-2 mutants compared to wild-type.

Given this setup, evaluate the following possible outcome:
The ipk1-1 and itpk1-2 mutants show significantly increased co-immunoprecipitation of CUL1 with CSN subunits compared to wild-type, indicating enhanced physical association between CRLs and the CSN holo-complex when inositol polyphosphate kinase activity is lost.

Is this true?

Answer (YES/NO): NO